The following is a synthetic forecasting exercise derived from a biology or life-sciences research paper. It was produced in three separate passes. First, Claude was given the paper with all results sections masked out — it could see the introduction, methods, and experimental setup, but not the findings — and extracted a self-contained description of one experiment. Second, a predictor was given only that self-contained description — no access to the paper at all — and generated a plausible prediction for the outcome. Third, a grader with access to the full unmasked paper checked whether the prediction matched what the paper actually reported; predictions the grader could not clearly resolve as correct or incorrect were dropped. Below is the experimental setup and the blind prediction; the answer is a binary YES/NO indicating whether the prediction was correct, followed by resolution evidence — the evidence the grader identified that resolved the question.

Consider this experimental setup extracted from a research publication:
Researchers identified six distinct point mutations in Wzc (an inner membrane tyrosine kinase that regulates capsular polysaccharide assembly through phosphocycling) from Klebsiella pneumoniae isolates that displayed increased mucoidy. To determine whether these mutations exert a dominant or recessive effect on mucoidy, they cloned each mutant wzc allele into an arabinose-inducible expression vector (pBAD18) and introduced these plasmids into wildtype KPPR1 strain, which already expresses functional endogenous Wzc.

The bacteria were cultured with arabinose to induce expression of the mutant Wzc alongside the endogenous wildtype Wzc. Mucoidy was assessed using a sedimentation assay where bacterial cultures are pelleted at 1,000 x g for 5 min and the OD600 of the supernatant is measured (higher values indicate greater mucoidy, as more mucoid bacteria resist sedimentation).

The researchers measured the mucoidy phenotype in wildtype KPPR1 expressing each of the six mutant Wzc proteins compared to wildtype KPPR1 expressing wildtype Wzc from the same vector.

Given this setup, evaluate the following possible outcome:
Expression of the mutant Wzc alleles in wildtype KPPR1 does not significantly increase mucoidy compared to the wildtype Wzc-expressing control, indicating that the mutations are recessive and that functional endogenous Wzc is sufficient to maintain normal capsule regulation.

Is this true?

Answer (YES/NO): NO